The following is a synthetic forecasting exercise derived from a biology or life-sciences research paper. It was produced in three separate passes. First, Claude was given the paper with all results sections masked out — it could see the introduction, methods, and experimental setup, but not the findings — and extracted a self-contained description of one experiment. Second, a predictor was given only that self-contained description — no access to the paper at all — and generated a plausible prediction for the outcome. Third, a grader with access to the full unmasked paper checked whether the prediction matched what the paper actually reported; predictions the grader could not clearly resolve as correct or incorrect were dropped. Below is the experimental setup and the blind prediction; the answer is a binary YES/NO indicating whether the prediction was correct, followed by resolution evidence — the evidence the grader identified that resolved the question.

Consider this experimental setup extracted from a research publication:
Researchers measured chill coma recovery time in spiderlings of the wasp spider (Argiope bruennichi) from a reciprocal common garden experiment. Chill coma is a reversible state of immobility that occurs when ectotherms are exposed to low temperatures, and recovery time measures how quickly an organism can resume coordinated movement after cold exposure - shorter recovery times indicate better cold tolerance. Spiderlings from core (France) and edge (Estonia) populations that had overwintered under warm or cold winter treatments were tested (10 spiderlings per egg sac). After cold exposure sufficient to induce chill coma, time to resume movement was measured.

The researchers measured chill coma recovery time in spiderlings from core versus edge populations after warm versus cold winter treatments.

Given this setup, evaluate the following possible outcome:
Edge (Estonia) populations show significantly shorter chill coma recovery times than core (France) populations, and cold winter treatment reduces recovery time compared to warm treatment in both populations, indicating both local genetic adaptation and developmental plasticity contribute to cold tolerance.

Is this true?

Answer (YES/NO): NO